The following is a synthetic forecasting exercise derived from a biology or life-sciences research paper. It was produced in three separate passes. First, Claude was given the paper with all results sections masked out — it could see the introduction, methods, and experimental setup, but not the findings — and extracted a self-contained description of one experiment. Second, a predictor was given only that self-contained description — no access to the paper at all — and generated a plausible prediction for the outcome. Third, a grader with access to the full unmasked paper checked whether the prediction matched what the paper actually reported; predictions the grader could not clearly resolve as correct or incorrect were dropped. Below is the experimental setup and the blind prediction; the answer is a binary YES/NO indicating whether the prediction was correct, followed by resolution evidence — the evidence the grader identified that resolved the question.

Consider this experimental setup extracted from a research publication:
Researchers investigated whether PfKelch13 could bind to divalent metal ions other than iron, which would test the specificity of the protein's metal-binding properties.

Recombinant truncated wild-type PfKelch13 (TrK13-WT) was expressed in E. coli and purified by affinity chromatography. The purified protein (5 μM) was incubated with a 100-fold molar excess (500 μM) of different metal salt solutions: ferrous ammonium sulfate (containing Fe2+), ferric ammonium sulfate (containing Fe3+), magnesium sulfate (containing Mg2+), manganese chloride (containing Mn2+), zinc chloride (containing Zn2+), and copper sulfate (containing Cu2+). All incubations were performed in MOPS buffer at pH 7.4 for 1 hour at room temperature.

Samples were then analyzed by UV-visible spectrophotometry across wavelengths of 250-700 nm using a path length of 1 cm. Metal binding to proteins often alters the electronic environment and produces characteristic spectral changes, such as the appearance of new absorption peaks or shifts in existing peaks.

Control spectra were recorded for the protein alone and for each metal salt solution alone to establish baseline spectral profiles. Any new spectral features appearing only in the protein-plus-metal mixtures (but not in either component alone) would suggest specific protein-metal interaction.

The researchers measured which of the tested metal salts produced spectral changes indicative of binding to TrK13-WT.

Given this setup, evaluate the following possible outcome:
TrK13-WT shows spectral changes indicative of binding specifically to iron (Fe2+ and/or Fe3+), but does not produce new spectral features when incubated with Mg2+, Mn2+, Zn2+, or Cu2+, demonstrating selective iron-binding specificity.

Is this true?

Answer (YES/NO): YES